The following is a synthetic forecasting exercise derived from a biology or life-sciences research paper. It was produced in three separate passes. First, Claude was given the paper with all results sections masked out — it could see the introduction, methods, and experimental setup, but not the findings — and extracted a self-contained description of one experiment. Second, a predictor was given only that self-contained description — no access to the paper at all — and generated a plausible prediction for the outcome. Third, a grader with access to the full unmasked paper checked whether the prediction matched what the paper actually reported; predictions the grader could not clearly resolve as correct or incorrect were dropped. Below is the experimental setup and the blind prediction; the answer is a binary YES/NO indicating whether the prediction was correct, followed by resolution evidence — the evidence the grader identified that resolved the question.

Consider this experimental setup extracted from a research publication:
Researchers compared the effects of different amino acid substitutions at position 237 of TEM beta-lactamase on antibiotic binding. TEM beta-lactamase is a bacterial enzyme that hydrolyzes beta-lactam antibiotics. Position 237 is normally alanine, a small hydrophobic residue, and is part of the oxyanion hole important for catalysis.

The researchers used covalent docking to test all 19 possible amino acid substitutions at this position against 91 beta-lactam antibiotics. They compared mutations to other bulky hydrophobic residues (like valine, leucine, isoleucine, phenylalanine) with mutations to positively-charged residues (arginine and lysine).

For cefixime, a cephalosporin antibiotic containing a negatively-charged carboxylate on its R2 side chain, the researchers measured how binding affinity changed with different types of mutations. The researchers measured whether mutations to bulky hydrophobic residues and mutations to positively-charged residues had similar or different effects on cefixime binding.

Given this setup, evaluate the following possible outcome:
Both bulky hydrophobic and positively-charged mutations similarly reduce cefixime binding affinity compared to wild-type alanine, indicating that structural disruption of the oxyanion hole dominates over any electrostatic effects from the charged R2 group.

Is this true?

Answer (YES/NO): NO